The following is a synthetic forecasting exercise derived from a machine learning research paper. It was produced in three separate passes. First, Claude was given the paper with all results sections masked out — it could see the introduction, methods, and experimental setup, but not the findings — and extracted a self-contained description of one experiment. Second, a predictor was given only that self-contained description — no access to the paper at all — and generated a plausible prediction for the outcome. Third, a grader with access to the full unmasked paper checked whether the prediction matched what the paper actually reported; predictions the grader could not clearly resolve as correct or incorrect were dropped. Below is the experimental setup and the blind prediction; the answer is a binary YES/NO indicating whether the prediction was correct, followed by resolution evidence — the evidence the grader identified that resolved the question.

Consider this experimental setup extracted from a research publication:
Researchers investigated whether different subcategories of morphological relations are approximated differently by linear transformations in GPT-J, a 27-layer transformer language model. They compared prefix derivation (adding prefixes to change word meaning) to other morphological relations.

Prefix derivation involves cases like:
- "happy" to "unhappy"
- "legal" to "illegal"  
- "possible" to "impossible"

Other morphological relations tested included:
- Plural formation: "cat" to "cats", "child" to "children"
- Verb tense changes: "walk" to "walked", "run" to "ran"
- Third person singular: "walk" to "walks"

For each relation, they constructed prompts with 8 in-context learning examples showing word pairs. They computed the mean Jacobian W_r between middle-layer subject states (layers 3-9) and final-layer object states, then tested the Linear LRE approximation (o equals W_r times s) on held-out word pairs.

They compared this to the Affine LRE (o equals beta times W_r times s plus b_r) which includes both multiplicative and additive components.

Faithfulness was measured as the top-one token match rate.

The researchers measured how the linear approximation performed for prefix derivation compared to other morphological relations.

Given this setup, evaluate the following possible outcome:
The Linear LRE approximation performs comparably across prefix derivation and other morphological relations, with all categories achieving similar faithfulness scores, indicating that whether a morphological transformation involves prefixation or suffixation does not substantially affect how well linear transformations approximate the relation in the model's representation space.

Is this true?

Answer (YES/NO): NO